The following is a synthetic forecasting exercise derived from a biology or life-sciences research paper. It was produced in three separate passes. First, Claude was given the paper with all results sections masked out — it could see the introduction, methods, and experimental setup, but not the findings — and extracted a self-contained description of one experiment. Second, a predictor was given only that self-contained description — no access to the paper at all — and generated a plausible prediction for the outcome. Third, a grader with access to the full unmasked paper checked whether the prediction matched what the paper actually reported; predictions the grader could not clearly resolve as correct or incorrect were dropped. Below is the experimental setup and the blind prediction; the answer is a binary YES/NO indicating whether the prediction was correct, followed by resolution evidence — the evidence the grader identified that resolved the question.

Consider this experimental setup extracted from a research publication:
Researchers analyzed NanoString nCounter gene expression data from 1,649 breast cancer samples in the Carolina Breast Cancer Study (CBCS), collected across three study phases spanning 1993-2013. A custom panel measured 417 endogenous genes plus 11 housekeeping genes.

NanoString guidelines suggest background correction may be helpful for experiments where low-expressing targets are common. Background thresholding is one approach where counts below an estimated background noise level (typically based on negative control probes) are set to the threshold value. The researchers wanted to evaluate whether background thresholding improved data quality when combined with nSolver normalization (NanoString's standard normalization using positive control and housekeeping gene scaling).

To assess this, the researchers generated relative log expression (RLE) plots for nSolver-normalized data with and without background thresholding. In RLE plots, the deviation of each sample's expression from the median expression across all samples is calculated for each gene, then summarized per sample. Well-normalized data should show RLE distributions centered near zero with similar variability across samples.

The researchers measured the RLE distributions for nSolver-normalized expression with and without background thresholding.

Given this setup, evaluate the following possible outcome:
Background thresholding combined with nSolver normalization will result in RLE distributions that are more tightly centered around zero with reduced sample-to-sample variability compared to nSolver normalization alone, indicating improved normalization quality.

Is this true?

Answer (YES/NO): NO